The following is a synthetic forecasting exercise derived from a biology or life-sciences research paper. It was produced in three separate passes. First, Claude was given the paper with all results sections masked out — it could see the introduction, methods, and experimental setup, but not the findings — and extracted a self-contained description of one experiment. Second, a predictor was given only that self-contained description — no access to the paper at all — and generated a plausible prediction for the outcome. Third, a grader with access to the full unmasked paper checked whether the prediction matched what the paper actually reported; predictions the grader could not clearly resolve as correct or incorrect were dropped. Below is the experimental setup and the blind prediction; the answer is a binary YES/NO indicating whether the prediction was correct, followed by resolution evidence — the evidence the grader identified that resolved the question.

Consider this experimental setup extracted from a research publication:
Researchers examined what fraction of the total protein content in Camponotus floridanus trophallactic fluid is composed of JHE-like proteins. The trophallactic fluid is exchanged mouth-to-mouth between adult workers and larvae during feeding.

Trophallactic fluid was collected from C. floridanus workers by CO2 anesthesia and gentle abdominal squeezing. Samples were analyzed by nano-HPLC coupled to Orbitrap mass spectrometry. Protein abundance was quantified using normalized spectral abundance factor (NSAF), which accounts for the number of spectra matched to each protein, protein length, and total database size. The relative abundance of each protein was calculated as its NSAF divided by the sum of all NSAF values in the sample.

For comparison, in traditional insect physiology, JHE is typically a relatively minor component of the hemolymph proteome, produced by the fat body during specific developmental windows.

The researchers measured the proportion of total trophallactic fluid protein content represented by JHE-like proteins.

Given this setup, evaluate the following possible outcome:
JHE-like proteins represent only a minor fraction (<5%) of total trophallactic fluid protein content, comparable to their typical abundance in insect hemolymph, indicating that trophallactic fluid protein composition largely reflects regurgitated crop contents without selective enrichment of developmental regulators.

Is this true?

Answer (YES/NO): NO